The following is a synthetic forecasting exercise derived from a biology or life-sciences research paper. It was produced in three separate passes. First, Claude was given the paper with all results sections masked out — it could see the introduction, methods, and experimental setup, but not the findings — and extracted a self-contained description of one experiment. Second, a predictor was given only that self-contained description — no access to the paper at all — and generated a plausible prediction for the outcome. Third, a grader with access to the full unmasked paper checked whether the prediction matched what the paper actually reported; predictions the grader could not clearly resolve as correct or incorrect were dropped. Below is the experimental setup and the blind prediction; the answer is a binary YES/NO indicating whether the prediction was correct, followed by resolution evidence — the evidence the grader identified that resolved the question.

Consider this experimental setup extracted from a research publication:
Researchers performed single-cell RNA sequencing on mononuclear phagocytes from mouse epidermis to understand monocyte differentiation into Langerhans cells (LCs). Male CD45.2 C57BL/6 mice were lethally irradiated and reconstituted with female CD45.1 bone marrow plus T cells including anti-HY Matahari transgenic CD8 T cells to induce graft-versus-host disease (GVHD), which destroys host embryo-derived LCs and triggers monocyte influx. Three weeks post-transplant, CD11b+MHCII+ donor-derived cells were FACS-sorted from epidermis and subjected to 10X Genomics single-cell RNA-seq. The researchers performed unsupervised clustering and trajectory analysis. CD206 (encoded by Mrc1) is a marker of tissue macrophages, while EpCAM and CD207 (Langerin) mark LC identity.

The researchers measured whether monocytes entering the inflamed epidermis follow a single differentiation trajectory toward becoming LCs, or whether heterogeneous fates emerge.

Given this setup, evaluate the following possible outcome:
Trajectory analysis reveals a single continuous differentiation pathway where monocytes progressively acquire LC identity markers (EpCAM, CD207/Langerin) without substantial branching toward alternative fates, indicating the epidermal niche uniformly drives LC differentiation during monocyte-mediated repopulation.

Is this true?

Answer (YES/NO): NO